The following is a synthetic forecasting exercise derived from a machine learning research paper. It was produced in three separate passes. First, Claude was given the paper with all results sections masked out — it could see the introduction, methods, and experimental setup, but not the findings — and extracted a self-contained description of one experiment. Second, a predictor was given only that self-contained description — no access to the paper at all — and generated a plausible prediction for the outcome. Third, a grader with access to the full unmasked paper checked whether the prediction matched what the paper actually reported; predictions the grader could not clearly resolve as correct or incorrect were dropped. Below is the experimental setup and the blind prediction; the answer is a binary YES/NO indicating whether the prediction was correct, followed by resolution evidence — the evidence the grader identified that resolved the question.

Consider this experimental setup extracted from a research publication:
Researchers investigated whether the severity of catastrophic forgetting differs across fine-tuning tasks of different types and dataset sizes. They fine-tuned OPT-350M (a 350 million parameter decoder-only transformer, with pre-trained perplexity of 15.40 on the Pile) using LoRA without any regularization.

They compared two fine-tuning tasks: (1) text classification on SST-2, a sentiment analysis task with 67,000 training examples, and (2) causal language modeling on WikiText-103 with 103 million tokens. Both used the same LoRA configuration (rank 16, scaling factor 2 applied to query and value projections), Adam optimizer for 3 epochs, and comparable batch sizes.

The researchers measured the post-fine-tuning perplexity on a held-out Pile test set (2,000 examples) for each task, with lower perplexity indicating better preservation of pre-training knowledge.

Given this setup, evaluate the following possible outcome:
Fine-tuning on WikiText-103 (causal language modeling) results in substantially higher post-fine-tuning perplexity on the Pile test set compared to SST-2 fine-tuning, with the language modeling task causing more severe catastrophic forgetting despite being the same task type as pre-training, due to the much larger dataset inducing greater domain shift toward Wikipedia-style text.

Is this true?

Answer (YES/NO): YES